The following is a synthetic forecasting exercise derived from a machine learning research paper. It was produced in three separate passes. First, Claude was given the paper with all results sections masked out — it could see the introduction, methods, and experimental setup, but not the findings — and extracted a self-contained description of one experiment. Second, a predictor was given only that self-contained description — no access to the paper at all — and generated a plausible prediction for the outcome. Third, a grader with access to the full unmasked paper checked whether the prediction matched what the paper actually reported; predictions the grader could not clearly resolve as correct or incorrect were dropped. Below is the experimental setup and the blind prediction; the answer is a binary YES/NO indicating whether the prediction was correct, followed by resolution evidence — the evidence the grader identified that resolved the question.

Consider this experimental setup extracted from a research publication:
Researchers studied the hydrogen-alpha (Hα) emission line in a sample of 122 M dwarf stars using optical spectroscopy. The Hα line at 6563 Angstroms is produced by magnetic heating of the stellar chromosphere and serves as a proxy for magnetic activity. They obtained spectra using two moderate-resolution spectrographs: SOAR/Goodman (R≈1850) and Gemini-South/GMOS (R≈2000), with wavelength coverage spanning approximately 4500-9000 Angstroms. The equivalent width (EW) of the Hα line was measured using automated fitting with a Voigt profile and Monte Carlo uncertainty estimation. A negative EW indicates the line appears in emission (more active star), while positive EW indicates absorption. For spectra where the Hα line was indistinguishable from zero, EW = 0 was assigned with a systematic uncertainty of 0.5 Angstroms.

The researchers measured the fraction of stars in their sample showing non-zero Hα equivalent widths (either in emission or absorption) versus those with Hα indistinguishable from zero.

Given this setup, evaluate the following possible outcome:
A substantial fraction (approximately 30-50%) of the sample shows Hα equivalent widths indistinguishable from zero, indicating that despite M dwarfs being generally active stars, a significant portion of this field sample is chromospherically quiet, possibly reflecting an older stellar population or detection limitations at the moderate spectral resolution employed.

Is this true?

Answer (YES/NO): NO